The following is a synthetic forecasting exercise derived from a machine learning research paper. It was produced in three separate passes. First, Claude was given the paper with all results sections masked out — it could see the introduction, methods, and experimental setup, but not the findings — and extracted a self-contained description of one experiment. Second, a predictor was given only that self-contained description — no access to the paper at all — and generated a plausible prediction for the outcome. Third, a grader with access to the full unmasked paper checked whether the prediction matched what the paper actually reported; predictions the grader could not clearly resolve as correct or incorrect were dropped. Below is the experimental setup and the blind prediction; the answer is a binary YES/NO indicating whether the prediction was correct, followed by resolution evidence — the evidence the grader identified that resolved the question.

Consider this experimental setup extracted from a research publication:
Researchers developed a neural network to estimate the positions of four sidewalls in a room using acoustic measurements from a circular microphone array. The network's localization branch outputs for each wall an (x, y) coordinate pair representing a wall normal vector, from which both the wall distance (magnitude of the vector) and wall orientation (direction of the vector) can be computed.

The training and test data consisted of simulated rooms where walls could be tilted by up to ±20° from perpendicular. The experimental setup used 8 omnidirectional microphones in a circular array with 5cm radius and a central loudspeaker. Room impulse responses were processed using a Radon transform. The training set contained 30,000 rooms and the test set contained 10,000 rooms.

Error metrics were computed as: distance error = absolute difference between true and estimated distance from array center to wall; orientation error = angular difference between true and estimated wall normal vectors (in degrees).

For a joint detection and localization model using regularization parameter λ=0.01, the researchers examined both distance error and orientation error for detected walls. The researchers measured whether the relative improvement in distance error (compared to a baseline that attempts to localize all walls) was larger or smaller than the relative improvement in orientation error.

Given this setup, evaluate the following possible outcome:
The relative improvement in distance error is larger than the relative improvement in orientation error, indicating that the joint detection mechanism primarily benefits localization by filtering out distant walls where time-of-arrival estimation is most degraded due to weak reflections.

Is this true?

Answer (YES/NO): YES